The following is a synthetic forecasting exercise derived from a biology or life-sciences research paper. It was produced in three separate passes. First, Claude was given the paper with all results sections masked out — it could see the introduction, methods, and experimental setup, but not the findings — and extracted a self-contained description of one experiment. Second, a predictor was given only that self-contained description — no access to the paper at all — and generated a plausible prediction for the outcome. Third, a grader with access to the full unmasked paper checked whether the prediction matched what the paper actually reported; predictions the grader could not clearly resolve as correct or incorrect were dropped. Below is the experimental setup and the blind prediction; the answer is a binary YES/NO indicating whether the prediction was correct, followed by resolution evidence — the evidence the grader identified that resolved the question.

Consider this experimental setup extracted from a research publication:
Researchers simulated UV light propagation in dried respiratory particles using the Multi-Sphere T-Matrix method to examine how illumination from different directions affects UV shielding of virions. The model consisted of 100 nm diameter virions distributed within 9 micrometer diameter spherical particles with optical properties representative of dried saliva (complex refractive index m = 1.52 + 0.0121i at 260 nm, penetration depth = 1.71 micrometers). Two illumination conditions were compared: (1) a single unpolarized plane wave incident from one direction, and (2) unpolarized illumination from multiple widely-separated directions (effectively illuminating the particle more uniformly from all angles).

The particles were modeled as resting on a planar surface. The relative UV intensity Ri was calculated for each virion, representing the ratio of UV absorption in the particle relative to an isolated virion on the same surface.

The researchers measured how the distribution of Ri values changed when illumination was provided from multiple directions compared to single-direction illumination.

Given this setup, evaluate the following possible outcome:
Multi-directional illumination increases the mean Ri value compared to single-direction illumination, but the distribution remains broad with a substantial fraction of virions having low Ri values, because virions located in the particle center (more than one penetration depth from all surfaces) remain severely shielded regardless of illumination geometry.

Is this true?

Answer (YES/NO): NO